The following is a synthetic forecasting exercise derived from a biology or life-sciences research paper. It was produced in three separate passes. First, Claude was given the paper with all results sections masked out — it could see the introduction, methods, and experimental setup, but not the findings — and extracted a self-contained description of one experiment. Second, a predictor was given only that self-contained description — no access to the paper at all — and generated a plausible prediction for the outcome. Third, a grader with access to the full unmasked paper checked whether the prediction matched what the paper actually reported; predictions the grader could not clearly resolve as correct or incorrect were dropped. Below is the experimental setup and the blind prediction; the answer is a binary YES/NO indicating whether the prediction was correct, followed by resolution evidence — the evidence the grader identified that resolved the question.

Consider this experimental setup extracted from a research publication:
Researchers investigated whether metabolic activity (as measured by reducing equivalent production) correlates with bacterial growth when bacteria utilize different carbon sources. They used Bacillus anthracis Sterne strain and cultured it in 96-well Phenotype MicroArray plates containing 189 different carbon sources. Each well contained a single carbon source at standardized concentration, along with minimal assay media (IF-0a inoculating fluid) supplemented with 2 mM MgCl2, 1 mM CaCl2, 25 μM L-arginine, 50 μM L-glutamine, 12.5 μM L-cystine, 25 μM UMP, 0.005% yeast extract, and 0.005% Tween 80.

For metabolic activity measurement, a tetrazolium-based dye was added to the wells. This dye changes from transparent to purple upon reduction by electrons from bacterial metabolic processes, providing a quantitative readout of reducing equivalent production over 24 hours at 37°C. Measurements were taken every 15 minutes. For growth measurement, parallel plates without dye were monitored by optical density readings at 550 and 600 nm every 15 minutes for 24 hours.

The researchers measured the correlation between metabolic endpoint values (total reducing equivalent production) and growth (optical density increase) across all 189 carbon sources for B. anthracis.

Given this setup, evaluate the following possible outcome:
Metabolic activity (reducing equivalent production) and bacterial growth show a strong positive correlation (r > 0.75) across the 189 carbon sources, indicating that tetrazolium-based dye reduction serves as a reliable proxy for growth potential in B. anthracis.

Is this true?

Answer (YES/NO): NO